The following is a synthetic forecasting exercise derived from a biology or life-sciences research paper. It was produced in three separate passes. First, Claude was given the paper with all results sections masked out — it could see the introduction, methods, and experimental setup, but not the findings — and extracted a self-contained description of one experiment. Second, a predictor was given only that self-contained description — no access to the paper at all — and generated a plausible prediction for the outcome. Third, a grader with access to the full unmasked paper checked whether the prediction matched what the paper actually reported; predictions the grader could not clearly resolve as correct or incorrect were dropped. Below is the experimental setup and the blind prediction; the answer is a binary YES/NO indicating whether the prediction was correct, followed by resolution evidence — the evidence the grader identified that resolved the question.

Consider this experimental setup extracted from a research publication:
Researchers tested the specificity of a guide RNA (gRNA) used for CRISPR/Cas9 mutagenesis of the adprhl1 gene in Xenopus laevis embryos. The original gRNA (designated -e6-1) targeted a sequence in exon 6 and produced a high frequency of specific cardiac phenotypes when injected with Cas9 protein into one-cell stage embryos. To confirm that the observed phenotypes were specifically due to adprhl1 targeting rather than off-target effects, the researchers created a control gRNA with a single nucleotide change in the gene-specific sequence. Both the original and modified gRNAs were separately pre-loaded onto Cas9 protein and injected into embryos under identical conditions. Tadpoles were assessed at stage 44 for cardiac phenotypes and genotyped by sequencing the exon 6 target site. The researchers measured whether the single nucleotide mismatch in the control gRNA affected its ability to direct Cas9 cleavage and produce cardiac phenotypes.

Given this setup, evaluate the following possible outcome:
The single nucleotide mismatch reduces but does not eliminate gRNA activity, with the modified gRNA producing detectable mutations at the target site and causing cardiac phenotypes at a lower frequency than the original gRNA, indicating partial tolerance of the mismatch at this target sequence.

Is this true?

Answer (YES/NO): NO